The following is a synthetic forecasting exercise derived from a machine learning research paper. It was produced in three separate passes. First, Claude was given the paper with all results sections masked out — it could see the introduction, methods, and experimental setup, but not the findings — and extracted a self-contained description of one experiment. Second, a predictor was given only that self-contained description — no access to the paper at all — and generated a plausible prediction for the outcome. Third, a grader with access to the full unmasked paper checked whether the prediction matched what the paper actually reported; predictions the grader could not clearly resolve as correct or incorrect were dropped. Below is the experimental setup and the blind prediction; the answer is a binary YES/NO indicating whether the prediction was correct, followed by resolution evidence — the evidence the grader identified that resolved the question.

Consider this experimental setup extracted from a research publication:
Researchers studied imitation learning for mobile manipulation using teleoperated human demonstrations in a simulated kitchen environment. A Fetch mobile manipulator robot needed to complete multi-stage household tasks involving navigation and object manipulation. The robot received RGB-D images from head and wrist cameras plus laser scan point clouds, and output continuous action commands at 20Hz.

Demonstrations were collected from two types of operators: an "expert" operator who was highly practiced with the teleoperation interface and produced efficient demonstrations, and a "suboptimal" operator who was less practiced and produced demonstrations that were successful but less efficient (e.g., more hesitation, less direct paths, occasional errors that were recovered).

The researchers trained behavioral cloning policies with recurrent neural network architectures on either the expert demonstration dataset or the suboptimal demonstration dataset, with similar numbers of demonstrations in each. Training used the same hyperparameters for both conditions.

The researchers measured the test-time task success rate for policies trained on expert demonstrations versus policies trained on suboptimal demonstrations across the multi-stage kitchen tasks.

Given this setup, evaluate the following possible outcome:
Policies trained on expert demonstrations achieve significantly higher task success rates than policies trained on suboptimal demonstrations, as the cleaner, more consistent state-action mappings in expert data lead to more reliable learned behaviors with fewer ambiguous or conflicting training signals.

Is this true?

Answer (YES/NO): YES